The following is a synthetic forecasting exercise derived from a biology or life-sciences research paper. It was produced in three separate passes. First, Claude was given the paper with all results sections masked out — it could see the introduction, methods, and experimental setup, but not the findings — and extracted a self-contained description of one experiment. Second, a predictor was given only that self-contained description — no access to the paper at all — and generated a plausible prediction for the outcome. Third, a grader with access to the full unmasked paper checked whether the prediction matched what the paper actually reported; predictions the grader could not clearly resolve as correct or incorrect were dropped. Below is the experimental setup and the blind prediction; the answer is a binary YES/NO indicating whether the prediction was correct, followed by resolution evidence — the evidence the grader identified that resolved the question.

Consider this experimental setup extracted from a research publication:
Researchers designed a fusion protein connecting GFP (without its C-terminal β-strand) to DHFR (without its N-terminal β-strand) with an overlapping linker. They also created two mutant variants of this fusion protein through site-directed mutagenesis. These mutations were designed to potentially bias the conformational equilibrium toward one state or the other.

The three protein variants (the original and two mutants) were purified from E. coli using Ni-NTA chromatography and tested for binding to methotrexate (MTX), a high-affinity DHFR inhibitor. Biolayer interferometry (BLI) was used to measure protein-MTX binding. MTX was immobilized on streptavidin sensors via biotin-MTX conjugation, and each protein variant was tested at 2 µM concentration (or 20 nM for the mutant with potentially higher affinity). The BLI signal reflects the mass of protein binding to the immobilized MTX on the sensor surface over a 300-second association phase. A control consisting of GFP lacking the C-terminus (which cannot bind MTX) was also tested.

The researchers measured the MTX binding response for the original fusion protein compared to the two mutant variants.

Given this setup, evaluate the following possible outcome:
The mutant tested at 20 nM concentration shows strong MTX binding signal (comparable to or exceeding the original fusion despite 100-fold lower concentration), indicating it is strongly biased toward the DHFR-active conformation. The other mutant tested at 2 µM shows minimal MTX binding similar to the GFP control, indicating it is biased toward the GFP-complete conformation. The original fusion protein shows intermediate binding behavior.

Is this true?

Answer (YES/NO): YES